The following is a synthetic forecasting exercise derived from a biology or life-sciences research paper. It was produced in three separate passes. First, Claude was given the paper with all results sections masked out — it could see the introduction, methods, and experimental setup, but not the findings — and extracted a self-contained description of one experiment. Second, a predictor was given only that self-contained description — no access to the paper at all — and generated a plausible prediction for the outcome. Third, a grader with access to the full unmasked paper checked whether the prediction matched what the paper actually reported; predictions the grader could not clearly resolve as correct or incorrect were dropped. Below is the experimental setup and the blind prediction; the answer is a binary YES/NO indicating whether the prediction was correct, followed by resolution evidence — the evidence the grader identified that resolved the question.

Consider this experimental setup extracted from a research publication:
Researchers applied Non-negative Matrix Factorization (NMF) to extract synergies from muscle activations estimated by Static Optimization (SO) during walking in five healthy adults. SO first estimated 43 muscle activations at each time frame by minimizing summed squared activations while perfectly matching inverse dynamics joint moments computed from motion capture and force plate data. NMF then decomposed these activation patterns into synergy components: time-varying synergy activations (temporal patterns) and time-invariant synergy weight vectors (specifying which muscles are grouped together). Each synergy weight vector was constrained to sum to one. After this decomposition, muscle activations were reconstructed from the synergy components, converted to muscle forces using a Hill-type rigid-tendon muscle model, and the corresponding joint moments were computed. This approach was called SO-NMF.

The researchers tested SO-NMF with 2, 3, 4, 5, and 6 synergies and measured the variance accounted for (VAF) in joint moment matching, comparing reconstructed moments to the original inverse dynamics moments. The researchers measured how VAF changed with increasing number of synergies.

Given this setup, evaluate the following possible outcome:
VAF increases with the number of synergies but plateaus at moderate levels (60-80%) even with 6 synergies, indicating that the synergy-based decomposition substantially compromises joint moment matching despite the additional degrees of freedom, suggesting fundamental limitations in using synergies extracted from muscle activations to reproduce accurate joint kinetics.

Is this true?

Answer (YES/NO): NO